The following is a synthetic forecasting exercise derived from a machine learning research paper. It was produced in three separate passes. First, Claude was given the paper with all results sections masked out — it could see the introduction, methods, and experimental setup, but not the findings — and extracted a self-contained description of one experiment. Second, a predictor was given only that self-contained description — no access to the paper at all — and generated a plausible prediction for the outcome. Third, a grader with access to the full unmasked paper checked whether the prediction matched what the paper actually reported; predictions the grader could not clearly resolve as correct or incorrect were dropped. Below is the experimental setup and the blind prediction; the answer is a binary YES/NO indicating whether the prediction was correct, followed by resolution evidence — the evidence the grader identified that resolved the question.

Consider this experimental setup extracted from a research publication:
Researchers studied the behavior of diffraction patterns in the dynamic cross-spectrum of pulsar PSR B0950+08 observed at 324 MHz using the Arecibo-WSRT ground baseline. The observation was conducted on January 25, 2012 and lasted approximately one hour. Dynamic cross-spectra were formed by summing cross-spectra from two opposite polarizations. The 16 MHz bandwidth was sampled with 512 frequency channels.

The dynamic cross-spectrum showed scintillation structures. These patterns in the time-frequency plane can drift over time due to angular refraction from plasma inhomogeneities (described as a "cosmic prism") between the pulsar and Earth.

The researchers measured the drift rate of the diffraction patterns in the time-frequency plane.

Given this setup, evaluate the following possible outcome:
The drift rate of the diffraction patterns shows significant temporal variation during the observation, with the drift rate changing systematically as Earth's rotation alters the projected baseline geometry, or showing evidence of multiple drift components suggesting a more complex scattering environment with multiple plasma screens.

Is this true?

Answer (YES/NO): NO